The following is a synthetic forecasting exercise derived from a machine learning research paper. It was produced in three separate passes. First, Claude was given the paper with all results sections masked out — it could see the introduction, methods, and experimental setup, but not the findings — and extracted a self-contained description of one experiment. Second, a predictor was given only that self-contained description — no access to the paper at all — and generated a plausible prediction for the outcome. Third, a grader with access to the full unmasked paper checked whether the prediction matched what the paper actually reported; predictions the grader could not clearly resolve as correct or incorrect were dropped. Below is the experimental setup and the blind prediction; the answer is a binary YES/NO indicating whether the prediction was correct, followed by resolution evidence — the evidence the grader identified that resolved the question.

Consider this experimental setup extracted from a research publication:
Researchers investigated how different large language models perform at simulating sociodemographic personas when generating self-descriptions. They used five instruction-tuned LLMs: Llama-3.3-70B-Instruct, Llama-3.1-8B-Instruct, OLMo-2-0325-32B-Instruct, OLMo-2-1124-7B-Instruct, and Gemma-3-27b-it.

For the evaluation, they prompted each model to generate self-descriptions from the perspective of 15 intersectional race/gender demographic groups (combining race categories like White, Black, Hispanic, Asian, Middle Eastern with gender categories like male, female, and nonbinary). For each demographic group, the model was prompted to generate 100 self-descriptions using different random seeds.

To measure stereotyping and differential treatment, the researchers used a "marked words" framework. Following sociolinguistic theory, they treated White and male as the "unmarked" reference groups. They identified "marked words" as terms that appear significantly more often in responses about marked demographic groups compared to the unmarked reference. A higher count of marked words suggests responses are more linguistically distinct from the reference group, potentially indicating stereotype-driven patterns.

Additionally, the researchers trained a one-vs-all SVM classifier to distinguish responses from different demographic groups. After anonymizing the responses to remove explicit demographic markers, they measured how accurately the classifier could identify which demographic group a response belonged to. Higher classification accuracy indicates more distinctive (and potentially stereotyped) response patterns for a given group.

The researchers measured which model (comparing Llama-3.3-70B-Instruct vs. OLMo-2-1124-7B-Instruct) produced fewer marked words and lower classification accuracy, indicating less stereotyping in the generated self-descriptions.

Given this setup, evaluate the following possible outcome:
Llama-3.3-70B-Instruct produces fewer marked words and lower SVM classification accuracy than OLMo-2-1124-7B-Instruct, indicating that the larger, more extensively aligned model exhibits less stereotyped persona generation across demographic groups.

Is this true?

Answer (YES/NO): NO